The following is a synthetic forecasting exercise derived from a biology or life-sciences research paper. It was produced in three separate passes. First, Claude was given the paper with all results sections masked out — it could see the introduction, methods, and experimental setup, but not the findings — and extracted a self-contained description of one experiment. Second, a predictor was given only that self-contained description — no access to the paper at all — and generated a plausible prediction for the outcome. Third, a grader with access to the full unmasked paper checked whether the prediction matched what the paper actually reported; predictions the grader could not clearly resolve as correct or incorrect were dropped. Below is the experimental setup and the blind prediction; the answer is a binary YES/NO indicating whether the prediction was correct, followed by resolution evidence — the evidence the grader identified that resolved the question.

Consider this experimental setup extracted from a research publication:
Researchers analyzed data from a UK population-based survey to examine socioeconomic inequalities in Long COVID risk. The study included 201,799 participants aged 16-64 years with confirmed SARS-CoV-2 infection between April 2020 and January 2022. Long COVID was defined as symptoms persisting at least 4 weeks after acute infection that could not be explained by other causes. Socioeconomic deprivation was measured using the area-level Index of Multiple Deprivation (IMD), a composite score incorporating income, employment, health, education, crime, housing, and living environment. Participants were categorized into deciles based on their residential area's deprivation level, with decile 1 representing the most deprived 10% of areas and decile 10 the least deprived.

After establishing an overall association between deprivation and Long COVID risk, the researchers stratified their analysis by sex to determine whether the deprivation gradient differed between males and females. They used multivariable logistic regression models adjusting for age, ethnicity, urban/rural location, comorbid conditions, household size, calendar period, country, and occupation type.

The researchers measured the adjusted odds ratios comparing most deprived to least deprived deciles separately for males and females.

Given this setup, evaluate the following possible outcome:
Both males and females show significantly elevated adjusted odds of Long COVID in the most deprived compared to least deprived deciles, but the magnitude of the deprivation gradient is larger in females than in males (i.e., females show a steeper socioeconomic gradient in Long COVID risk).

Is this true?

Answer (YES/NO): YES